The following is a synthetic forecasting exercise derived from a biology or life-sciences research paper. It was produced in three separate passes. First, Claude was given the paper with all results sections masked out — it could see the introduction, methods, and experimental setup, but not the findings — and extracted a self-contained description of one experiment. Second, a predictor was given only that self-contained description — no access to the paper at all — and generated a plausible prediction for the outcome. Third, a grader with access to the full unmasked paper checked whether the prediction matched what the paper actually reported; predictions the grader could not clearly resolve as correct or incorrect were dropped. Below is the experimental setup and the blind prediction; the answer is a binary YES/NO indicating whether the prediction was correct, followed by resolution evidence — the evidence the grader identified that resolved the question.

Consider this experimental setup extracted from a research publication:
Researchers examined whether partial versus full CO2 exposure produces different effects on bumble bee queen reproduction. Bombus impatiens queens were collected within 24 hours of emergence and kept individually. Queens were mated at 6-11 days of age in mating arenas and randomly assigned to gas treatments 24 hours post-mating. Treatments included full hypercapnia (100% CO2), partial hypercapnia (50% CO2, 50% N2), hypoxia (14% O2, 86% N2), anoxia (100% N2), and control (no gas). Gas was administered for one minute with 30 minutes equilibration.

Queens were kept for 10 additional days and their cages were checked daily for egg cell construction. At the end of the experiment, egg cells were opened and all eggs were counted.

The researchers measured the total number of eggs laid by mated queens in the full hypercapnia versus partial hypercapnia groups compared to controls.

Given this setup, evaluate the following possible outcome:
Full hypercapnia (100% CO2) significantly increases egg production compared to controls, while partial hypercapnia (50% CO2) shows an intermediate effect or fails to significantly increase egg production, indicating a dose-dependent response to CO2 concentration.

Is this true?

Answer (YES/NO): NO